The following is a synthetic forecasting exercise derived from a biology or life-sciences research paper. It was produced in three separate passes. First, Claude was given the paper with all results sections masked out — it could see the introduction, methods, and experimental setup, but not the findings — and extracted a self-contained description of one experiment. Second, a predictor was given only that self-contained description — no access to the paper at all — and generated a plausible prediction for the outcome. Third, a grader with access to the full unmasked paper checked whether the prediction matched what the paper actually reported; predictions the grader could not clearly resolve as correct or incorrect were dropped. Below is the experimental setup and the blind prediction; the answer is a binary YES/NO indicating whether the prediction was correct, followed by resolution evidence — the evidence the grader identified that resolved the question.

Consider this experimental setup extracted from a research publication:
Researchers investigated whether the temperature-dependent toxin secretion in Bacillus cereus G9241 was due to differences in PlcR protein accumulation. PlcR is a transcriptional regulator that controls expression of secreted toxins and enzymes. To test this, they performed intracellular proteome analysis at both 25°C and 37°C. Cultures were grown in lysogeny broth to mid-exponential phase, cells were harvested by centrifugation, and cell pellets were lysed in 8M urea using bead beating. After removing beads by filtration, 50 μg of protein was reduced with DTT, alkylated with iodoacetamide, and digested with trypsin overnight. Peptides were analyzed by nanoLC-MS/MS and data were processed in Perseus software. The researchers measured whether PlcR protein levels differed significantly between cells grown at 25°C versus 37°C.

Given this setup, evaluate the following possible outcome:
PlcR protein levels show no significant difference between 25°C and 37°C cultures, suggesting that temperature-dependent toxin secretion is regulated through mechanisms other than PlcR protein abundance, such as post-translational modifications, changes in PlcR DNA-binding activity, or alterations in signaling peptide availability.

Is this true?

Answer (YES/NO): YES